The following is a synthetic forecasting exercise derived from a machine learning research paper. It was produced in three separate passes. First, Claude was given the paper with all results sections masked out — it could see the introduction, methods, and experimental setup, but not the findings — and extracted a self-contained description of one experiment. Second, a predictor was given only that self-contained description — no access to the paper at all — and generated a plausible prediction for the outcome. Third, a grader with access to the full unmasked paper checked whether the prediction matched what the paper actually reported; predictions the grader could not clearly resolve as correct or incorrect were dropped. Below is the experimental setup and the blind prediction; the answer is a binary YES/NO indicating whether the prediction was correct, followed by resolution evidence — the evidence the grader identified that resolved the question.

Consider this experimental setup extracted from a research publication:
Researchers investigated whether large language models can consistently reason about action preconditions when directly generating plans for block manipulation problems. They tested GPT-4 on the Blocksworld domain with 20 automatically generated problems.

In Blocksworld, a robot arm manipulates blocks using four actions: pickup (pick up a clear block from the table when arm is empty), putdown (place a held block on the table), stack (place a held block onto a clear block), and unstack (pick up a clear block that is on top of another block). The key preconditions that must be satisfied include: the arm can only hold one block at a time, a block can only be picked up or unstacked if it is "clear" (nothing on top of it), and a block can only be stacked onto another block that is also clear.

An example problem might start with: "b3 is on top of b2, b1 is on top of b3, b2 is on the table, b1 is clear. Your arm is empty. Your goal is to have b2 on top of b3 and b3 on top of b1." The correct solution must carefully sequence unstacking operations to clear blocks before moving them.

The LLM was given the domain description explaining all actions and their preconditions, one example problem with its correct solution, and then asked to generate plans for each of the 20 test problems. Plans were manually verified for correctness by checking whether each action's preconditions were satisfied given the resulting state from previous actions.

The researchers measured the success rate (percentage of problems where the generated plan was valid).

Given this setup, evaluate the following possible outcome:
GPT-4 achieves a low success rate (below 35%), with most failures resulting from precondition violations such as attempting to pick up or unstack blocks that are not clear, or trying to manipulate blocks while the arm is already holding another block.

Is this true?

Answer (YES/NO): YES